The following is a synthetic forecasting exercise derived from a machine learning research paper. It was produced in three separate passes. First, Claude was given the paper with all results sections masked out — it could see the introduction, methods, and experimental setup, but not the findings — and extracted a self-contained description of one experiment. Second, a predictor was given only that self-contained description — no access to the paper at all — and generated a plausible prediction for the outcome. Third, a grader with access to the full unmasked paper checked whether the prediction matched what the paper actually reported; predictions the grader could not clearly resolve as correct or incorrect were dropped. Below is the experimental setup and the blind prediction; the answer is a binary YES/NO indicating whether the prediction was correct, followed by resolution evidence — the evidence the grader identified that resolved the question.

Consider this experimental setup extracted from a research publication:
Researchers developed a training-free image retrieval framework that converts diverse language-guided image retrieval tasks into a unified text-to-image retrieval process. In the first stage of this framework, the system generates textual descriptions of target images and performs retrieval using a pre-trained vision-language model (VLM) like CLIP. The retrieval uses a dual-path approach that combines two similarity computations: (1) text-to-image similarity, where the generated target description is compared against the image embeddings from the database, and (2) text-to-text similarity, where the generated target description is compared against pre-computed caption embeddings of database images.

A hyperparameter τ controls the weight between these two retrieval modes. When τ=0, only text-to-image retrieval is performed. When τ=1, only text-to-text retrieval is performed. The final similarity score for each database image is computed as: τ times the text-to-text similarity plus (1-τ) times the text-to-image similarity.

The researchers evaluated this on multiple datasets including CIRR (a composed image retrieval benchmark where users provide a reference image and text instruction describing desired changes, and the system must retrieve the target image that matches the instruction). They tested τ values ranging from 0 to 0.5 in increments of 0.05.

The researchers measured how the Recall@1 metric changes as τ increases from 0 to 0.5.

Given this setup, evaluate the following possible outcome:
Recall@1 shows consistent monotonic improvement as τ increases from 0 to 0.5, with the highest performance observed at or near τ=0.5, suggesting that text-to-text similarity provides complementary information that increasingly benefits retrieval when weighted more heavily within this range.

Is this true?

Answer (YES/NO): NO